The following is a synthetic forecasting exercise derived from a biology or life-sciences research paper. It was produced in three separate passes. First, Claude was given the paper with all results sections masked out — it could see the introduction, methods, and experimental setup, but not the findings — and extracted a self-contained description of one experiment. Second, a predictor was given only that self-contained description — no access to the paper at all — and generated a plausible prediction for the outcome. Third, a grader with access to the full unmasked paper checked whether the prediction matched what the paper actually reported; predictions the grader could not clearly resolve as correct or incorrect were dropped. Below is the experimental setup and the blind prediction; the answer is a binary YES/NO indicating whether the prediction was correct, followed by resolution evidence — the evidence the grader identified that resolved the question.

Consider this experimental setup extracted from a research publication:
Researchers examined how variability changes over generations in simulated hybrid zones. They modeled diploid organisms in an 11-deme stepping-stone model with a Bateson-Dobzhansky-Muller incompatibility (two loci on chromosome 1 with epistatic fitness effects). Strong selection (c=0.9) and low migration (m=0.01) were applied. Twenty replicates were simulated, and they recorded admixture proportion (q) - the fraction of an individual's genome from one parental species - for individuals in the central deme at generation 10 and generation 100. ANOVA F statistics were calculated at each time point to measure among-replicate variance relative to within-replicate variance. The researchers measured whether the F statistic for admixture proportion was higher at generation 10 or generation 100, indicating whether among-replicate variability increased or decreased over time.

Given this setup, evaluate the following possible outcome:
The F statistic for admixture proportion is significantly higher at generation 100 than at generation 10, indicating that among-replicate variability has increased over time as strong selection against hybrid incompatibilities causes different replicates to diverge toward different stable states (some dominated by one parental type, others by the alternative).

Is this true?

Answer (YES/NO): YES